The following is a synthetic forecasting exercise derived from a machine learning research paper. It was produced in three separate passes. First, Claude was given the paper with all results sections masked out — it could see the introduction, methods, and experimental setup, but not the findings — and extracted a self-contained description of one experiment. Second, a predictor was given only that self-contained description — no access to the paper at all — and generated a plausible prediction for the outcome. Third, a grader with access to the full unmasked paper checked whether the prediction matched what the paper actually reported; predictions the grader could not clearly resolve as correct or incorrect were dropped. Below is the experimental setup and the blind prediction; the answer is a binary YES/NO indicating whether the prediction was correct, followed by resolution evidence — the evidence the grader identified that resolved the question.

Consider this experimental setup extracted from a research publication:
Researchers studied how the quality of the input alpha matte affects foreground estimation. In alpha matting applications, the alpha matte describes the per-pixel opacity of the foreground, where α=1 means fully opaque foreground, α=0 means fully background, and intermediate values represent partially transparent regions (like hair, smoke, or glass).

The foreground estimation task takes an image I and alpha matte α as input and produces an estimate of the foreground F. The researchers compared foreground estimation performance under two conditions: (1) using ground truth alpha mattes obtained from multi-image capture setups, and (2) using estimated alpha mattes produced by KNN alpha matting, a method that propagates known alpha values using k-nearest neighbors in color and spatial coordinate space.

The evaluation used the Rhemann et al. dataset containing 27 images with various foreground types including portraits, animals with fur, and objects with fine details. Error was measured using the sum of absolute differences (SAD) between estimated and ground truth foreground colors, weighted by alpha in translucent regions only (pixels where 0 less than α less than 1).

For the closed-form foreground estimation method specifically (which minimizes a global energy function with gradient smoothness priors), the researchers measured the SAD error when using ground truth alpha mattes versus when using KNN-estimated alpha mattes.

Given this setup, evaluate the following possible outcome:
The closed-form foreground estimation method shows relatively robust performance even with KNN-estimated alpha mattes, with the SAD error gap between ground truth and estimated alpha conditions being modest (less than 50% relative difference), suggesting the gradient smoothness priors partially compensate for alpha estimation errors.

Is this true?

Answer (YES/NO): NO